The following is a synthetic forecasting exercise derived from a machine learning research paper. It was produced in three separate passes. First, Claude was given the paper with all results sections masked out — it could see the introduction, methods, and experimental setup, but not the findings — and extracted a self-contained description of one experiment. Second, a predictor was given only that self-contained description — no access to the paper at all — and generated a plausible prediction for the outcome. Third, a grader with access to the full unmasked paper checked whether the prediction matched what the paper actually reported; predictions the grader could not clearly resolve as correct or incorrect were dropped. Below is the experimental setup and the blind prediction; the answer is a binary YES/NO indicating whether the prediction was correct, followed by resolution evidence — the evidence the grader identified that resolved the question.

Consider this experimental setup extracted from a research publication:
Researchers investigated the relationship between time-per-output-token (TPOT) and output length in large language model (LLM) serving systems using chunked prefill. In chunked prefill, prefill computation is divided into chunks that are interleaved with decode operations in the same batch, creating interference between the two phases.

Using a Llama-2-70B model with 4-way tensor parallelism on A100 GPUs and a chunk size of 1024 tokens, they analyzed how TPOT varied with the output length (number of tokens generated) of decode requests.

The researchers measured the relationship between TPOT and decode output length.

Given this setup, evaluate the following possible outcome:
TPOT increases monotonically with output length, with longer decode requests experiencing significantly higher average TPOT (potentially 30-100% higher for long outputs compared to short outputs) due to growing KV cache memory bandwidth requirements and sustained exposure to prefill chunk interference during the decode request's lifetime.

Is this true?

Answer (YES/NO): NO